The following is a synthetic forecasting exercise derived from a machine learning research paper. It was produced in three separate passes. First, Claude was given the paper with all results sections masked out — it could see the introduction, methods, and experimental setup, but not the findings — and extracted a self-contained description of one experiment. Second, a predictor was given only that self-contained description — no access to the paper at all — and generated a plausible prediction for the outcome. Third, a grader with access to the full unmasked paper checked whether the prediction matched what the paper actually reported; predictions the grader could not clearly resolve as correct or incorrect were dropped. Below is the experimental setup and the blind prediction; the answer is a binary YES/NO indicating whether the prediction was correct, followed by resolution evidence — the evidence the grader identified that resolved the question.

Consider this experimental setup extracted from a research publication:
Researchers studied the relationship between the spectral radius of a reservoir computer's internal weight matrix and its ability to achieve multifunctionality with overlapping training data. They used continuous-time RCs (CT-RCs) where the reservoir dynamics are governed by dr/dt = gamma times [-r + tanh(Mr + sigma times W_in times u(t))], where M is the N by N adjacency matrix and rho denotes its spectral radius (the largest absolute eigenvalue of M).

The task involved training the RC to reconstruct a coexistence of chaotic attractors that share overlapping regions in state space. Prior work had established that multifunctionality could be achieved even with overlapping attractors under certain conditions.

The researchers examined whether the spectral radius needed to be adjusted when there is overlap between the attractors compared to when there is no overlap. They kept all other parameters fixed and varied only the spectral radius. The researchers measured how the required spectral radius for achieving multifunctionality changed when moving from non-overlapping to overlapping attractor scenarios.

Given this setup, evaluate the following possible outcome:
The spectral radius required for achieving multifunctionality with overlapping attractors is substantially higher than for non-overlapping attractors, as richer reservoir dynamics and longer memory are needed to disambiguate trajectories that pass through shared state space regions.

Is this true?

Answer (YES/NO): YES